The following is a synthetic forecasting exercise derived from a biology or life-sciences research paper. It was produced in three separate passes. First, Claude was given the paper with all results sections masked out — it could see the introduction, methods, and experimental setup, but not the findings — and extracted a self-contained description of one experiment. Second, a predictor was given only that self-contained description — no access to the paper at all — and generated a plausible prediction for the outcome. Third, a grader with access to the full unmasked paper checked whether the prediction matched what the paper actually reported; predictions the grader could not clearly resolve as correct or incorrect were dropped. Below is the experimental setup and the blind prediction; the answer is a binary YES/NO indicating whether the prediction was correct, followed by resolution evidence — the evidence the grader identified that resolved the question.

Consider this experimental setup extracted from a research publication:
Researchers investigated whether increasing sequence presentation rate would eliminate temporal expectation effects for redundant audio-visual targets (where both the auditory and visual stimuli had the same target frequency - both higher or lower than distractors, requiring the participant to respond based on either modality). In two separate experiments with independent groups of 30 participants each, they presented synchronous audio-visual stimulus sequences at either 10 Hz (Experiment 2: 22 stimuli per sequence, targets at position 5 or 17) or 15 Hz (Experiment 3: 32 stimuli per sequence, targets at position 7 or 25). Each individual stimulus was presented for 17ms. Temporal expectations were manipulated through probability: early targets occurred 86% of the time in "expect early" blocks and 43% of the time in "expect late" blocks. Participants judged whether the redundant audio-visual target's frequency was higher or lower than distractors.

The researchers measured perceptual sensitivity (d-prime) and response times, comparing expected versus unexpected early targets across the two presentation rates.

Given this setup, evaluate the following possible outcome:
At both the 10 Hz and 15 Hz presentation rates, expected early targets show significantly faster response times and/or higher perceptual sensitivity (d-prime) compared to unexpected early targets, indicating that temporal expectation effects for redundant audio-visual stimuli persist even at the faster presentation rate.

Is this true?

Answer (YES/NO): YES